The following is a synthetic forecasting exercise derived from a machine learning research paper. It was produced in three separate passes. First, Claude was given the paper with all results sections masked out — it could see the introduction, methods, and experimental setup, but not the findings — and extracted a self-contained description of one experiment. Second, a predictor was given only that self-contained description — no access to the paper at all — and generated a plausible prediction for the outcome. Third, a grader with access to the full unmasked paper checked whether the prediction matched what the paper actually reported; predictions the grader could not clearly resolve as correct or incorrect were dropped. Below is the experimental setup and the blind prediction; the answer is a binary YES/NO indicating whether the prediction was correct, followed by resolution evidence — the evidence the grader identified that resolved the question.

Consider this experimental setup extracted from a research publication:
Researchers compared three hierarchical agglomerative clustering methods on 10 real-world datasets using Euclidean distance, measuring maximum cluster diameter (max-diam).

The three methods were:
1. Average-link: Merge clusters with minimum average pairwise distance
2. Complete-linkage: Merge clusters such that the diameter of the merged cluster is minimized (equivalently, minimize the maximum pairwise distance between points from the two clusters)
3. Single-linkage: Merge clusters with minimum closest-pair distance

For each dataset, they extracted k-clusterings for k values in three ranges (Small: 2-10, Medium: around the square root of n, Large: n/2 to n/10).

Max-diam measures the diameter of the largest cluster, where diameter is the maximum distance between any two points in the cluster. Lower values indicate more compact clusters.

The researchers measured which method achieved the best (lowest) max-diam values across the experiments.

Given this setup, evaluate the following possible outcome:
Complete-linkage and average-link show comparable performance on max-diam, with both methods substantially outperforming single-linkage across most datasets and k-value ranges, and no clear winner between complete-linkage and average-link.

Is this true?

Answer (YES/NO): NO